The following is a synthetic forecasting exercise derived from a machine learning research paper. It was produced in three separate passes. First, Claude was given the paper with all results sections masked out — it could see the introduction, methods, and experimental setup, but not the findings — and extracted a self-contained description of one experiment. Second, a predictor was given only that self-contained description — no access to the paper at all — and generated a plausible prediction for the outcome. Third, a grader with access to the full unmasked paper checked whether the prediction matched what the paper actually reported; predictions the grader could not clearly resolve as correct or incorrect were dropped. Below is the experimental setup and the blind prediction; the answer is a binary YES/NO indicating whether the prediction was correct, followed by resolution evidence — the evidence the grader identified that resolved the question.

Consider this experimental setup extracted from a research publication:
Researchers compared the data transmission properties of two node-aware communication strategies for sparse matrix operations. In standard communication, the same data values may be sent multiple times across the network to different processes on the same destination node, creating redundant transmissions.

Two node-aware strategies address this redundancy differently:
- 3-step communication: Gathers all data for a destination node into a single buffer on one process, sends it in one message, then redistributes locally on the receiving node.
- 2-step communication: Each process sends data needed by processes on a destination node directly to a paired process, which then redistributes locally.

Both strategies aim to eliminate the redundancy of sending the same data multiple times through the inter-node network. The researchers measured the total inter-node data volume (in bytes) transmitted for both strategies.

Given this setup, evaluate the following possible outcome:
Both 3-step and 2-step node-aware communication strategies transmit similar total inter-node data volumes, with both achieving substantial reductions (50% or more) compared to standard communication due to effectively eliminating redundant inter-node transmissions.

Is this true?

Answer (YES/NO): NO